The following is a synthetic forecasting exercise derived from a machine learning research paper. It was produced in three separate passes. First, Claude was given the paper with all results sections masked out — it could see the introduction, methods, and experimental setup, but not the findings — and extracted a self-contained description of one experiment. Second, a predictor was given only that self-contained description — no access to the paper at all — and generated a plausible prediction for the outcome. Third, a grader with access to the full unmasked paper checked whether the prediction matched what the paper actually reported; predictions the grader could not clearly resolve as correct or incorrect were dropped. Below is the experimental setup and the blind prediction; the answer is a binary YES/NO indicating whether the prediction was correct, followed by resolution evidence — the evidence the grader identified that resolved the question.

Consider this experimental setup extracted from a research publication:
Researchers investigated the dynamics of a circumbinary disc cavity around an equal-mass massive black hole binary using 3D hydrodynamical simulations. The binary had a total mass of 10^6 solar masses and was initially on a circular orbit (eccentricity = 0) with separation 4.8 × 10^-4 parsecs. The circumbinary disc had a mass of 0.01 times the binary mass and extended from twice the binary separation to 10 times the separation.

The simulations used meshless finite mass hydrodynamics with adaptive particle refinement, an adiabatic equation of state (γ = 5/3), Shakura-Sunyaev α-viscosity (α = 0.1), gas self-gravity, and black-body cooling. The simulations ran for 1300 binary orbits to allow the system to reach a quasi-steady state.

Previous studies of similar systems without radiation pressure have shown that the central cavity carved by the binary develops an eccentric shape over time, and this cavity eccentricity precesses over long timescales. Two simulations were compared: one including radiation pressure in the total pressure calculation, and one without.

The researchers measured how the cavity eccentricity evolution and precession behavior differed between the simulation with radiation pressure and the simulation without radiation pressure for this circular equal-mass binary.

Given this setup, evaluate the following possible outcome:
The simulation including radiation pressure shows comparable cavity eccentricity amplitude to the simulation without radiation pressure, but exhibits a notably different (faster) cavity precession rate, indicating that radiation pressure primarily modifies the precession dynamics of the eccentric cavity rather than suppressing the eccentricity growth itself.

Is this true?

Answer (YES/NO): NO